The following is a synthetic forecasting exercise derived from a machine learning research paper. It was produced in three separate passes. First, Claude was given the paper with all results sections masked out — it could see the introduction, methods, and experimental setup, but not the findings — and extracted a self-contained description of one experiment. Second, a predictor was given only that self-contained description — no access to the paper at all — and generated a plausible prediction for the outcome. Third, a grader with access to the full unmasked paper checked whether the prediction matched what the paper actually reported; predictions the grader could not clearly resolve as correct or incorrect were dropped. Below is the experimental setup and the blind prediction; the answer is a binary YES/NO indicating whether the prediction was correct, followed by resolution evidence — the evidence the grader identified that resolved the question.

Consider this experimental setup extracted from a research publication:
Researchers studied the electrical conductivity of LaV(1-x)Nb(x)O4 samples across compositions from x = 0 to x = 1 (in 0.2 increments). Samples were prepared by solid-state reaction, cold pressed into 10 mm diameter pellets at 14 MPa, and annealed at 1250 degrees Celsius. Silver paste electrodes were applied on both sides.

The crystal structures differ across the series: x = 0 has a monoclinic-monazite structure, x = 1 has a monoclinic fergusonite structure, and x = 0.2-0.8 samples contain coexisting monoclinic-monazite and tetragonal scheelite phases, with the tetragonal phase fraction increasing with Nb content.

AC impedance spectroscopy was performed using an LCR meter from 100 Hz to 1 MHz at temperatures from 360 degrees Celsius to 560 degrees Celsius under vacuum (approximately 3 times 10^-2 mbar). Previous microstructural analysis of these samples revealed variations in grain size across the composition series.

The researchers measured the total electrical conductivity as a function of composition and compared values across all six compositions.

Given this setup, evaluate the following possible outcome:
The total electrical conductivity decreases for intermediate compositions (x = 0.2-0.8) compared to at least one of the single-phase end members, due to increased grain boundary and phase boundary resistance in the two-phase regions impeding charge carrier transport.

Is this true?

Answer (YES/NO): NO